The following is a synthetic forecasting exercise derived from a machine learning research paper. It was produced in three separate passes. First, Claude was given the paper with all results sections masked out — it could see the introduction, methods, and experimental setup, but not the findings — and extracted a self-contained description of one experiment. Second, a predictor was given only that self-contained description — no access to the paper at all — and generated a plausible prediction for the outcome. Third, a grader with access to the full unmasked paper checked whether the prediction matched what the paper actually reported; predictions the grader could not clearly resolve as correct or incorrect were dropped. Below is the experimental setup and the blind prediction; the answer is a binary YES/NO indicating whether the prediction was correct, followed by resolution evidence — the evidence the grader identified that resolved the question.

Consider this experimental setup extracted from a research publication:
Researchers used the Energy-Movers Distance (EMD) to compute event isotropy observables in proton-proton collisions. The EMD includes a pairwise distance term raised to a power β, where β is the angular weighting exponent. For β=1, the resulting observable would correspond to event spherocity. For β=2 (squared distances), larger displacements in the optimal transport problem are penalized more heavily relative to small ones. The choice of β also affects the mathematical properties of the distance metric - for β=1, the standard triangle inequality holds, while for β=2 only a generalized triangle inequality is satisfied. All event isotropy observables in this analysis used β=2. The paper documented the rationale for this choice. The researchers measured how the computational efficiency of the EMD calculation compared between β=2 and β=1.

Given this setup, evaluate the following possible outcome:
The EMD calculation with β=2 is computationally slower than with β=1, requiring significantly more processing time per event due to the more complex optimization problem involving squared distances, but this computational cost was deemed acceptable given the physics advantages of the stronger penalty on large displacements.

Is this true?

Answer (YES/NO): NO